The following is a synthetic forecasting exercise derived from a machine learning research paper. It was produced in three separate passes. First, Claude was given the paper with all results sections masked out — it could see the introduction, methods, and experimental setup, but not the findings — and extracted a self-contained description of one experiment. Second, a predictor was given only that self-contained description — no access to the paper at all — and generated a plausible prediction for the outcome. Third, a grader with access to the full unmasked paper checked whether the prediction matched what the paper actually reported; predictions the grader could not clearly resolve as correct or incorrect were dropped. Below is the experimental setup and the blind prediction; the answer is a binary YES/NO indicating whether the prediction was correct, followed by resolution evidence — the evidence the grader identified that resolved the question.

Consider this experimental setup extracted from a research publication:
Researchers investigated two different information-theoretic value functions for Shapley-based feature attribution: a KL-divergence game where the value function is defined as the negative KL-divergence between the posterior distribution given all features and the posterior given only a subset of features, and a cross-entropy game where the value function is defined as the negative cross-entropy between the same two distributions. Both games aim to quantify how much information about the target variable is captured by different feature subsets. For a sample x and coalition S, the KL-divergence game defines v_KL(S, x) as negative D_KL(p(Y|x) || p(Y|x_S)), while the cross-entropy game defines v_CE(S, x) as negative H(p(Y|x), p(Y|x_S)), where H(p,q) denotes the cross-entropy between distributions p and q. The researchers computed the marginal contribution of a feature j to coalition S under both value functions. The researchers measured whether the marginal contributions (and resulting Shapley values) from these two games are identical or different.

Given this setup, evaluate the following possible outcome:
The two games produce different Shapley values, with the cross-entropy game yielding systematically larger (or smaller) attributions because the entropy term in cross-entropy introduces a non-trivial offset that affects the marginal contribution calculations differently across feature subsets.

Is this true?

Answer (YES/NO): NO